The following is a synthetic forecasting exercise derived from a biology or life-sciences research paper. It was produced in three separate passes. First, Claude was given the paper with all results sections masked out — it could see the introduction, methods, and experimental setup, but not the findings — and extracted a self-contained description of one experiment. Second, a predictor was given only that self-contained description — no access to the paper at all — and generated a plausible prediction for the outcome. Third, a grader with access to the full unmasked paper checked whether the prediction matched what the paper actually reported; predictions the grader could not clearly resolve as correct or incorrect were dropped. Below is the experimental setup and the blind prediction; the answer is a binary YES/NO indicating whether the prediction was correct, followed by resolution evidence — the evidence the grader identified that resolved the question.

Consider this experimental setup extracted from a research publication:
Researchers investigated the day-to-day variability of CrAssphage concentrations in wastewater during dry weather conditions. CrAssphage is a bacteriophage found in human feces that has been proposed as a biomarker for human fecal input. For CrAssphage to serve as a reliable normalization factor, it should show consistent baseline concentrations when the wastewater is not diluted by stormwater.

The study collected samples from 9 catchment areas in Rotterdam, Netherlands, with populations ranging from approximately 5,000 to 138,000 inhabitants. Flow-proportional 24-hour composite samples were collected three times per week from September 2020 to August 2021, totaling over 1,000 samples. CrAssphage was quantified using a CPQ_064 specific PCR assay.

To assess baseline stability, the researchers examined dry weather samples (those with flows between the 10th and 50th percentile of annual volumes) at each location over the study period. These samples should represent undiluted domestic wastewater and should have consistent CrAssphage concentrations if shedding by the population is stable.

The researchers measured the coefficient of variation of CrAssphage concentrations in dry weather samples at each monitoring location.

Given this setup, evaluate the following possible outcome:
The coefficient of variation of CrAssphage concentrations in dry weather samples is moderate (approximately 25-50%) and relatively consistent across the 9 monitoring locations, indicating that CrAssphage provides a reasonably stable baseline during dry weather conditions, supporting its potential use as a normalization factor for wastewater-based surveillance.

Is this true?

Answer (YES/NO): YES